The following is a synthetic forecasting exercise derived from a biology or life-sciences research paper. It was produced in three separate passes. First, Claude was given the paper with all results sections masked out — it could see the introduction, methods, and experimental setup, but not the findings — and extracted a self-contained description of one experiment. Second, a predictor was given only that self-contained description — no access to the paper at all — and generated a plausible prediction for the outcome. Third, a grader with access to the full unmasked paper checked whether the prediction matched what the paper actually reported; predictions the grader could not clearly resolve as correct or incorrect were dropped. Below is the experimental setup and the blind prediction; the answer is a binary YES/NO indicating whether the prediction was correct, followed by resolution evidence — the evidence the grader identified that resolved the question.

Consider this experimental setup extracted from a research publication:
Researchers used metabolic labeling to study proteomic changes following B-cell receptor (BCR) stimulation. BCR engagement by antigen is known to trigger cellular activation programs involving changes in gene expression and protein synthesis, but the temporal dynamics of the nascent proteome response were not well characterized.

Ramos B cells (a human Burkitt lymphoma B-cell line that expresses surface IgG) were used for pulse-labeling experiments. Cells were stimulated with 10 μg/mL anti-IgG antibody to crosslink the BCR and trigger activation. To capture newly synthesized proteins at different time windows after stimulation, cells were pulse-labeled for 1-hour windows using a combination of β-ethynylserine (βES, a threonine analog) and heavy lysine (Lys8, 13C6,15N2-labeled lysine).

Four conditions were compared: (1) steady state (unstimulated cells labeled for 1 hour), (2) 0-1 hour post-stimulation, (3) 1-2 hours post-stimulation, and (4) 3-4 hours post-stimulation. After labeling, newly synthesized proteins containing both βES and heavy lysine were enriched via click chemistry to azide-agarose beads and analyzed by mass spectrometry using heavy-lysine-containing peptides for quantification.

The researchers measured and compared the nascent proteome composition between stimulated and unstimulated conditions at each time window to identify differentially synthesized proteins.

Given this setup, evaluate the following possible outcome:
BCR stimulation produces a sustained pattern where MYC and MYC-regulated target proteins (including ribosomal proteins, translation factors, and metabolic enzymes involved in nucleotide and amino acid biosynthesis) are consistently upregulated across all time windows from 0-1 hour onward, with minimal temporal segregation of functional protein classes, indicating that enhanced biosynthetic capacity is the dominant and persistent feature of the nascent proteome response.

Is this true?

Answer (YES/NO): NO